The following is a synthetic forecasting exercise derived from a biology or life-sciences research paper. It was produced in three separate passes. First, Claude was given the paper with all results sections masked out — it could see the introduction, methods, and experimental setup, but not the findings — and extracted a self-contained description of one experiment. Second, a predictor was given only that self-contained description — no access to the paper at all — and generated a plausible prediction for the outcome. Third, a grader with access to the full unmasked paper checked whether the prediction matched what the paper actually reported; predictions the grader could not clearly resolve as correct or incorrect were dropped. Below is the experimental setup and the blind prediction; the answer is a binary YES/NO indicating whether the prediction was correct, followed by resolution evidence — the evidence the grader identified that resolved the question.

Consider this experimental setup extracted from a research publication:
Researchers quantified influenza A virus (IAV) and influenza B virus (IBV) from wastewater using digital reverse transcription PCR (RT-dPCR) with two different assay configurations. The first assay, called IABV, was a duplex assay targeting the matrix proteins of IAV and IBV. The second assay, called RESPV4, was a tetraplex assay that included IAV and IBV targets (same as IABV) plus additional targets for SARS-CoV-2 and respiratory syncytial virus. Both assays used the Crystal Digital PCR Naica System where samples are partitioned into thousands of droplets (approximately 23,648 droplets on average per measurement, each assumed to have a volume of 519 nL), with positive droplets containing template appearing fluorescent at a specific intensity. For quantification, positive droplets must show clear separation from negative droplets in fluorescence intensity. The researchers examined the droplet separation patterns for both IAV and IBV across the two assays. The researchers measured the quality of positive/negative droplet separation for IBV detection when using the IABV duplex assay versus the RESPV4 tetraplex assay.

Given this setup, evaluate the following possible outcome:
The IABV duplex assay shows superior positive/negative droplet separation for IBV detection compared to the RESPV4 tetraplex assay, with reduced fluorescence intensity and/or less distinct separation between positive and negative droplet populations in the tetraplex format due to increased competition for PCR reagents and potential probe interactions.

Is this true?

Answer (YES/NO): NO